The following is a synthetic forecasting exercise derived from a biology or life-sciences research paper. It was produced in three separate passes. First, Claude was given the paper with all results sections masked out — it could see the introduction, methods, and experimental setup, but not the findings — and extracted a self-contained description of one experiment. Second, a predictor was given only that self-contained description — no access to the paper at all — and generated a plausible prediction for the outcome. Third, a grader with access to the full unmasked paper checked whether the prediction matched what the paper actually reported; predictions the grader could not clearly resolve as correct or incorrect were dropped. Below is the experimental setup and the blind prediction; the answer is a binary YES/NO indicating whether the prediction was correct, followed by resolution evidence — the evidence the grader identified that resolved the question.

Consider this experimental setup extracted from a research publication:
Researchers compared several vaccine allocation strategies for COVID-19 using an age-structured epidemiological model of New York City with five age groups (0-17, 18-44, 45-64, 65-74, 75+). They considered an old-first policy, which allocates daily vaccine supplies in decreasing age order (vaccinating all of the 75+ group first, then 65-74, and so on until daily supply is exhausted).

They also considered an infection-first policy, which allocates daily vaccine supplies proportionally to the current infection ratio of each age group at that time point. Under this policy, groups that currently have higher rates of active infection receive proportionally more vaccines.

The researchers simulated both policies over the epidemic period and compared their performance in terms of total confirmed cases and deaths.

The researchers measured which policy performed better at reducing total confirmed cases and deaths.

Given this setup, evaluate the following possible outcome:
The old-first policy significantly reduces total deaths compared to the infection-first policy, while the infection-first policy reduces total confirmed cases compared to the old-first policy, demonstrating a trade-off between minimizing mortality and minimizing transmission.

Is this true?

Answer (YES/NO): YES